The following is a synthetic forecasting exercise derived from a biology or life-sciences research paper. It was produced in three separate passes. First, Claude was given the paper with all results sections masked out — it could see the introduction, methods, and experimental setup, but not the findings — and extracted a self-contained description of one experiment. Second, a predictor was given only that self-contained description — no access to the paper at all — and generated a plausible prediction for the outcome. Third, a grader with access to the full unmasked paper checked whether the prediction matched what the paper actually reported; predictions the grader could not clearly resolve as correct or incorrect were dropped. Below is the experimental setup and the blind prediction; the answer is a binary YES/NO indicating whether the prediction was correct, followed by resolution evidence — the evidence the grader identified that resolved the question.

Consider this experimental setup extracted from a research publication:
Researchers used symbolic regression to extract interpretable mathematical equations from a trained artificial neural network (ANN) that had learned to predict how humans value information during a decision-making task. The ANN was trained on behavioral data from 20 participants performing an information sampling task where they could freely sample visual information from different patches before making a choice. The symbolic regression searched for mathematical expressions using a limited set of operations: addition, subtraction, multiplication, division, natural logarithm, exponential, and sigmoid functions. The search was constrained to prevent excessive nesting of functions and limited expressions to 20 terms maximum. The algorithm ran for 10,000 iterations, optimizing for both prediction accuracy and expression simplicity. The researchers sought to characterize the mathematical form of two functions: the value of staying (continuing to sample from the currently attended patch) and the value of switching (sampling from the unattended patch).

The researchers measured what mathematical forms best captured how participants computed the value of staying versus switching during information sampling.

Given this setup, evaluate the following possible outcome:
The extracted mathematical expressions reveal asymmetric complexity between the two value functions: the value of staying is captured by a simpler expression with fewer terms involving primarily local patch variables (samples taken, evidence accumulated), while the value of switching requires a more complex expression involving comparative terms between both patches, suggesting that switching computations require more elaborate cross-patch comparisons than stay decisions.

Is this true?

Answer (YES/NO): NO